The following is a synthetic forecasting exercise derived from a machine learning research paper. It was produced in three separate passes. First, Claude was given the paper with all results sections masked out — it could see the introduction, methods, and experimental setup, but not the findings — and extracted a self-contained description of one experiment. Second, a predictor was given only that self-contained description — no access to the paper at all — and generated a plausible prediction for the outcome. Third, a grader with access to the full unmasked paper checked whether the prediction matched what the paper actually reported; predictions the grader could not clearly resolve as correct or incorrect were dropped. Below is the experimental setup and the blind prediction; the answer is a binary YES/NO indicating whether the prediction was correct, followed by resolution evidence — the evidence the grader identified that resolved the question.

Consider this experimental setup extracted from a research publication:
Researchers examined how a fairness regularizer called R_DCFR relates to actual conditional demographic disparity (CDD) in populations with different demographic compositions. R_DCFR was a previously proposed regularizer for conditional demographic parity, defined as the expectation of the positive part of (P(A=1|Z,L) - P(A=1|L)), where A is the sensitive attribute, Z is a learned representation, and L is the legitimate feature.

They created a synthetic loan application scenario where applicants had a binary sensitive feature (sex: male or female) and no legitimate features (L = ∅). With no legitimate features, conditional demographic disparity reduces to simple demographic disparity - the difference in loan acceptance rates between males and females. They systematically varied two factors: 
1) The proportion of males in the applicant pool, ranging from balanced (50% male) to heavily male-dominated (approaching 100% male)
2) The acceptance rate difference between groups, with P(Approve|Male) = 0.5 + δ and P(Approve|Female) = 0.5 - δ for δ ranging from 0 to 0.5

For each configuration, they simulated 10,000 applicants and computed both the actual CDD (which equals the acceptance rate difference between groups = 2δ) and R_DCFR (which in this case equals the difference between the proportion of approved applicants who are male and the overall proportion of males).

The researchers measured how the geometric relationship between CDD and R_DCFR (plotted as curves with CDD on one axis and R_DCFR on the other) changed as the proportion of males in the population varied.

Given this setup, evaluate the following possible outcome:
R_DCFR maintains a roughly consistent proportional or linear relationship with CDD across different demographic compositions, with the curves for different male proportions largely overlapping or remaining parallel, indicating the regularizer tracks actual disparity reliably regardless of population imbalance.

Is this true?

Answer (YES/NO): NO